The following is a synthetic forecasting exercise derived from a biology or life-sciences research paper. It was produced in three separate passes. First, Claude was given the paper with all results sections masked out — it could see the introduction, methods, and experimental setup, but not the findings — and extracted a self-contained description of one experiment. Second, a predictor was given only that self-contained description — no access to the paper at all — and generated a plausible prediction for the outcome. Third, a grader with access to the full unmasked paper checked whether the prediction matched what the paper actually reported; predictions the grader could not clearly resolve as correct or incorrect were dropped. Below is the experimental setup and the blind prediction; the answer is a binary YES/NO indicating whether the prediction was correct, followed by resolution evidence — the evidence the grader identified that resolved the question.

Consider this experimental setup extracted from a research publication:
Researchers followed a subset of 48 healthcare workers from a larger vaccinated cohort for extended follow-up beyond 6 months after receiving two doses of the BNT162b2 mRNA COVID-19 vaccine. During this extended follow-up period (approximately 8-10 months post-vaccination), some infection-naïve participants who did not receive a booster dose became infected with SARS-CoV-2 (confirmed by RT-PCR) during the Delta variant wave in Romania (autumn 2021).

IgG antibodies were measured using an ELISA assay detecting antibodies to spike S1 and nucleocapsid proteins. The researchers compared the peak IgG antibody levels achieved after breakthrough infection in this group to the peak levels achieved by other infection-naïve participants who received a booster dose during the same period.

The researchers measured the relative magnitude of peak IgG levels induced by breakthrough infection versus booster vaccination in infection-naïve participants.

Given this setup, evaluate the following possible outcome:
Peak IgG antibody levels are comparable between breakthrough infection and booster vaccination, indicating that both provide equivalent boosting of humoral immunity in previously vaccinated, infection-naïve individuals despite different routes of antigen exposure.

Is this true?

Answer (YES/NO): NO